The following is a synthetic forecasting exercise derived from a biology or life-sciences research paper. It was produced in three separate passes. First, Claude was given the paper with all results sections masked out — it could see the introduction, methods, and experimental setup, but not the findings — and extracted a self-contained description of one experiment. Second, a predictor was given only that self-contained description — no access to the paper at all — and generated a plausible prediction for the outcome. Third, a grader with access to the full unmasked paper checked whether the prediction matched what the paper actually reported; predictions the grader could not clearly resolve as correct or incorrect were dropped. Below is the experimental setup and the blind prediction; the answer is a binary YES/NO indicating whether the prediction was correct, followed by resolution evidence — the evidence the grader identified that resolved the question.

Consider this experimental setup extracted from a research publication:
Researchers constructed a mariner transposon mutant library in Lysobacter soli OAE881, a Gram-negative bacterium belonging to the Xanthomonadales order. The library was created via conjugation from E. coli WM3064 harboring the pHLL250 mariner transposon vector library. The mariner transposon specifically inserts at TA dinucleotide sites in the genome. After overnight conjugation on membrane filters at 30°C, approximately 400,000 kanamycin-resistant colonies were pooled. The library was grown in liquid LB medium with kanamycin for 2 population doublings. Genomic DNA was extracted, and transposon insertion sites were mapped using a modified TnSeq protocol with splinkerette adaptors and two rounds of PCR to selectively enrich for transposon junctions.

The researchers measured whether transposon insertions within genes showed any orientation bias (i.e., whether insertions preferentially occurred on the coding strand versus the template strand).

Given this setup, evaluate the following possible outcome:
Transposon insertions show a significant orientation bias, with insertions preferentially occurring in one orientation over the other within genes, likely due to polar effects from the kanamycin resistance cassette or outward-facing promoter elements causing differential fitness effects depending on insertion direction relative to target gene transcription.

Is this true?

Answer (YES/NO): NO